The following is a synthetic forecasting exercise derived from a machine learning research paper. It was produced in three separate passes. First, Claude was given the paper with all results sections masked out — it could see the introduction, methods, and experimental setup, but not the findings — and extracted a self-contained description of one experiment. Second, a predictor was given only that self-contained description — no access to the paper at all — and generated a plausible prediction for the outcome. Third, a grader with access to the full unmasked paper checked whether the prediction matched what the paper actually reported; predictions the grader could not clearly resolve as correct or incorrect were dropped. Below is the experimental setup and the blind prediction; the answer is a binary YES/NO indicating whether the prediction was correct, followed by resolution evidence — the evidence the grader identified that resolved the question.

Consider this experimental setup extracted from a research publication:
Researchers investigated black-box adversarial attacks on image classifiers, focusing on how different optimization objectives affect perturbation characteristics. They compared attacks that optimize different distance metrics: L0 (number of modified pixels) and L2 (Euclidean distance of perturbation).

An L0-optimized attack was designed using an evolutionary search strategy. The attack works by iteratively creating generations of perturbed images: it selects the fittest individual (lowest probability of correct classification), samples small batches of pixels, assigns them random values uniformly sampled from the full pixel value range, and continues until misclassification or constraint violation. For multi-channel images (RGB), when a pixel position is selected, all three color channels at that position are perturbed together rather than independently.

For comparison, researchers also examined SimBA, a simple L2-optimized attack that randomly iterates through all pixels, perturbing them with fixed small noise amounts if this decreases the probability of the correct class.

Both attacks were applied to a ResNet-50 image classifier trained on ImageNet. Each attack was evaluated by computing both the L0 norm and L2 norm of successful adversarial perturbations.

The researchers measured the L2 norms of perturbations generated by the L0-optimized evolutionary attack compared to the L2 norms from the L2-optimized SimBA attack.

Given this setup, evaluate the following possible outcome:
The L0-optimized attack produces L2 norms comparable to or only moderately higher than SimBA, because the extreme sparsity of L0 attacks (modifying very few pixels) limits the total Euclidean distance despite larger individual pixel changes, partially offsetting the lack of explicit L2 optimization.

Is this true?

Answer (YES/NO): YES